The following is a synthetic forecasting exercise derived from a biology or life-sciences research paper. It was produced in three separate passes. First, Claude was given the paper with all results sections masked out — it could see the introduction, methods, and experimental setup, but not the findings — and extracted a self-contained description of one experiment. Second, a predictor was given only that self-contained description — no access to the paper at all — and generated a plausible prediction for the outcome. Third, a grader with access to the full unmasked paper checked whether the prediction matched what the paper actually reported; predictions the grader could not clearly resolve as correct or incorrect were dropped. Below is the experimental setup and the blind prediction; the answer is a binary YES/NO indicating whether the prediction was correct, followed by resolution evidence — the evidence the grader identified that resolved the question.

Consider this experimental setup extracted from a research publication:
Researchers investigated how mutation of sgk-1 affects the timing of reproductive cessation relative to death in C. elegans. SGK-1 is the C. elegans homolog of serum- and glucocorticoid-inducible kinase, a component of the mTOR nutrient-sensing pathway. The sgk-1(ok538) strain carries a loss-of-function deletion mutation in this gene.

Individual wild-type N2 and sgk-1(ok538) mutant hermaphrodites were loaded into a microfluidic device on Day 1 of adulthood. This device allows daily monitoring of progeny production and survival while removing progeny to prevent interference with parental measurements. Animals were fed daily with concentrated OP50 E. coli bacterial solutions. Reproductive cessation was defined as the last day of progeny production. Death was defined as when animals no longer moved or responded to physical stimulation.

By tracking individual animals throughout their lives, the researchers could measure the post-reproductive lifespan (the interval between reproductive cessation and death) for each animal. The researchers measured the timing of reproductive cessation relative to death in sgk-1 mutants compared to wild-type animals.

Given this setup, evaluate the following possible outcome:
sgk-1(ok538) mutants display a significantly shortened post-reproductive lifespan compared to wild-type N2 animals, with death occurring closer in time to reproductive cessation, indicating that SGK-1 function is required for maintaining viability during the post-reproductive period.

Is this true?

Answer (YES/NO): NO